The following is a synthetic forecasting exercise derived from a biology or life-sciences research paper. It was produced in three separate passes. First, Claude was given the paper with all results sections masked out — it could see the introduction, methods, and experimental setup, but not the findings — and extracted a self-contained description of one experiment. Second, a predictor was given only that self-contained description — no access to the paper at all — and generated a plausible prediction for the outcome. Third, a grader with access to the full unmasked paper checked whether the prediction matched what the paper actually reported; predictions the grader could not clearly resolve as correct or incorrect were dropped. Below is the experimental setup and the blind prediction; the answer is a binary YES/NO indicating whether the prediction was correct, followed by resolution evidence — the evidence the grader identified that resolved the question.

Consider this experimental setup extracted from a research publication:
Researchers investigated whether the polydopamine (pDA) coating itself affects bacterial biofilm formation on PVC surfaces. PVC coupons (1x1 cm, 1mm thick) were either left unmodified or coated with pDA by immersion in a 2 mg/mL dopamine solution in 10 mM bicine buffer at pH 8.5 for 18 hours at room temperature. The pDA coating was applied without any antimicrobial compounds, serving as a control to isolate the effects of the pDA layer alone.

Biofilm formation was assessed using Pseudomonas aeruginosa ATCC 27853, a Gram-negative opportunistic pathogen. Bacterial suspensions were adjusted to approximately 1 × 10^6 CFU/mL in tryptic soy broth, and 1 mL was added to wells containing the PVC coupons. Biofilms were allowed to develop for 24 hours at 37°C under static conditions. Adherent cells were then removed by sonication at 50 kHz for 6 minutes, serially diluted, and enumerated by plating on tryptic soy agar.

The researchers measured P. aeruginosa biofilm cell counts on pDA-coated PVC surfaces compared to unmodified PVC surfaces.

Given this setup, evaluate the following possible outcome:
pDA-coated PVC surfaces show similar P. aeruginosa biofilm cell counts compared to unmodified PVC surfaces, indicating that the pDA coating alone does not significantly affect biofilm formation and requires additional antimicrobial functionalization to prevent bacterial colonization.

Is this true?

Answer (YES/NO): YES